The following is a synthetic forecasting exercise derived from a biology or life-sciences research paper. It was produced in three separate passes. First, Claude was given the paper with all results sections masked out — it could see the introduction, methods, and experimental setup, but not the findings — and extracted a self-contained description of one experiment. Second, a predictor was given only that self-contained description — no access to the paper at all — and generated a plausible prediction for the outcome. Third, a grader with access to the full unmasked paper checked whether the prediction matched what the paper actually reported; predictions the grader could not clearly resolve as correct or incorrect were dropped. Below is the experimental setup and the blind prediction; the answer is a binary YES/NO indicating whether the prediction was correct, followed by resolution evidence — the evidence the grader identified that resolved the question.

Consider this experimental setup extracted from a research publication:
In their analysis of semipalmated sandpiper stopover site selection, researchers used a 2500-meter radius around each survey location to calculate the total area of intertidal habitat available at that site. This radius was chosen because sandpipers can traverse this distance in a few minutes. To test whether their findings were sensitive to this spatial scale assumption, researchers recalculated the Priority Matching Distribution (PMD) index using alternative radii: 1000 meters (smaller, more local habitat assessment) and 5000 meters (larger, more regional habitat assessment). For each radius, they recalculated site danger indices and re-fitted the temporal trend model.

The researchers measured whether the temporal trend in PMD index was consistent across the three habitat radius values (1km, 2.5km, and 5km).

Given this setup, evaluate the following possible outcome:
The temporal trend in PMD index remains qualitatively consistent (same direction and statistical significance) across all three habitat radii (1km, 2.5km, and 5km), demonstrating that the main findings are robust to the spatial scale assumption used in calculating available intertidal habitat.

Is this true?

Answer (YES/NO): YES